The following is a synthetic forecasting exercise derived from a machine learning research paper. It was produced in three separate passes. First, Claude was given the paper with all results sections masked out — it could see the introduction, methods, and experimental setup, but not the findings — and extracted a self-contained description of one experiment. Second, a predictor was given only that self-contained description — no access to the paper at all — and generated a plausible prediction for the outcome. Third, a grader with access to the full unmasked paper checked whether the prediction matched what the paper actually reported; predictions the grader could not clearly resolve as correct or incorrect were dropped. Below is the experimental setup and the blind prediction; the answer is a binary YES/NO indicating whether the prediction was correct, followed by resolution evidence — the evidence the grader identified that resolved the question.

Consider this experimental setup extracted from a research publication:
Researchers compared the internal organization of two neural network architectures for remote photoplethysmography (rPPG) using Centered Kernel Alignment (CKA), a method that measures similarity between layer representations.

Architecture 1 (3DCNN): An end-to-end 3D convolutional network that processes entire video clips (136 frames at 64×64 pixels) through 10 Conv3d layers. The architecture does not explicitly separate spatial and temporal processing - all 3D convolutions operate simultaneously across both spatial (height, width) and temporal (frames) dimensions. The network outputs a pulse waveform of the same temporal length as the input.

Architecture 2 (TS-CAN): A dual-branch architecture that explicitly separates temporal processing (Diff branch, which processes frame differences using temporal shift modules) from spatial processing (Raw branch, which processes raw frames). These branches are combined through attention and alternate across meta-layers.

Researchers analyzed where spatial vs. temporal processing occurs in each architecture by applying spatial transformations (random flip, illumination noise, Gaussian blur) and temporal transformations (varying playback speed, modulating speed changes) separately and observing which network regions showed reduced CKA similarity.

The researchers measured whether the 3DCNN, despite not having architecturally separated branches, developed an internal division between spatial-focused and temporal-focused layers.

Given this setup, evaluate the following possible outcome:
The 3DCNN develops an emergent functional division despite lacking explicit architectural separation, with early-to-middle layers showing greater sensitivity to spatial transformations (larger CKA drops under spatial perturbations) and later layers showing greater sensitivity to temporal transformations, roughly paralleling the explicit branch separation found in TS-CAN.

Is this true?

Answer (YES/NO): YES